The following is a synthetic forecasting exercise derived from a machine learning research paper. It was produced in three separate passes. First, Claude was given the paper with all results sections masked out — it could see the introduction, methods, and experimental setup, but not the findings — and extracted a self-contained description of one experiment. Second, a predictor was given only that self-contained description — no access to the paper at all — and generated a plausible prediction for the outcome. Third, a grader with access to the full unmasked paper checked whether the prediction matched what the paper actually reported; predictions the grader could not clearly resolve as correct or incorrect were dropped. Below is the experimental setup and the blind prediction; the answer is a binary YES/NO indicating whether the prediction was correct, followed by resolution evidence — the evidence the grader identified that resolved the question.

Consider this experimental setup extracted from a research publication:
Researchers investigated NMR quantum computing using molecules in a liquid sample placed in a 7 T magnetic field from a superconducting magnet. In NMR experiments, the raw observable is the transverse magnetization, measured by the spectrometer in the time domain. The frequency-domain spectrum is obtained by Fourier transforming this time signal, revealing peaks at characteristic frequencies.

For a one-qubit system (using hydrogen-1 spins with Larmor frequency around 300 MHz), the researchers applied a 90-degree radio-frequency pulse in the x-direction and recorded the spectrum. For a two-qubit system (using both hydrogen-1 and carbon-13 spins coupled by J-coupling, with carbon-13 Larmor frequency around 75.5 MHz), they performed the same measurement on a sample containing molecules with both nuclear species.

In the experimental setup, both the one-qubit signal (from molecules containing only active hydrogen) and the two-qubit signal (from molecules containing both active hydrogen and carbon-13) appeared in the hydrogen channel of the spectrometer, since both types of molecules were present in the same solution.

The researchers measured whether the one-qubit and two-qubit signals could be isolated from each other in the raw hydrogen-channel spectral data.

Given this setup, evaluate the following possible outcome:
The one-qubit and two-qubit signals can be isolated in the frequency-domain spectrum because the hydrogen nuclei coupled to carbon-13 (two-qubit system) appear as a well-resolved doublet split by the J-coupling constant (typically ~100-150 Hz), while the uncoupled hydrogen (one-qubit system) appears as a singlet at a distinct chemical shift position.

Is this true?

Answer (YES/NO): NO